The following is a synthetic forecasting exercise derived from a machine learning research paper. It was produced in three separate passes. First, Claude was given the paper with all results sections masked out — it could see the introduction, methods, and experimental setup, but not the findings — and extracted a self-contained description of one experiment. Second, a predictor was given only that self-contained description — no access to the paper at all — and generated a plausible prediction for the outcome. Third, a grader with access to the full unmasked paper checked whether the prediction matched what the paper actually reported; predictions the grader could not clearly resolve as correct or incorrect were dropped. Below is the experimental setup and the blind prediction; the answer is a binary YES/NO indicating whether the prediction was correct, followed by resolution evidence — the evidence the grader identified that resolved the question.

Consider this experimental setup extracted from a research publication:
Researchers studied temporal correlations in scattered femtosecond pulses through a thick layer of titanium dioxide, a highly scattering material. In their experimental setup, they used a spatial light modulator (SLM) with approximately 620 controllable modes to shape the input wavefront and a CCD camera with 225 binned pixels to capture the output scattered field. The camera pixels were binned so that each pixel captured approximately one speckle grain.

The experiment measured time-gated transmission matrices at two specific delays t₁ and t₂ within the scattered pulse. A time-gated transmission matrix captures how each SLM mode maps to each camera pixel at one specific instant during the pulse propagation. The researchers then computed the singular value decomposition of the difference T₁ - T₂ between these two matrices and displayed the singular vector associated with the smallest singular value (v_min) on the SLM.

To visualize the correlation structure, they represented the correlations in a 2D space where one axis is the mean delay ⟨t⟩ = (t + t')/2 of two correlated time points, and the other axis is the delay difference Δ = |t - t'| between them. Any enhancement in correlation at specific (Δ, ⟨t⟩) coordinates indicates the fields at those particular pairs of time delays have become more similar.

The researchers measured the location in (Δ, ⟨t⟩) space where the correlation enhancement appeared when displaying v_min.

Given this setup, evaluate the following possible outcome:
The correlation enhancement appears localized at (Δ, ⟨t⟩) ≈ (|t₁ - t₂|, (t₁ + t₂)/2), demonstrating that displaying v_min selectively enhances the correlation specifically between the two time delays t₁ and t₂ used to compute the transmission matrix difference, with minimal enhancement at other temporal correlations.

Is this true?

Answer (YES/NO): YES